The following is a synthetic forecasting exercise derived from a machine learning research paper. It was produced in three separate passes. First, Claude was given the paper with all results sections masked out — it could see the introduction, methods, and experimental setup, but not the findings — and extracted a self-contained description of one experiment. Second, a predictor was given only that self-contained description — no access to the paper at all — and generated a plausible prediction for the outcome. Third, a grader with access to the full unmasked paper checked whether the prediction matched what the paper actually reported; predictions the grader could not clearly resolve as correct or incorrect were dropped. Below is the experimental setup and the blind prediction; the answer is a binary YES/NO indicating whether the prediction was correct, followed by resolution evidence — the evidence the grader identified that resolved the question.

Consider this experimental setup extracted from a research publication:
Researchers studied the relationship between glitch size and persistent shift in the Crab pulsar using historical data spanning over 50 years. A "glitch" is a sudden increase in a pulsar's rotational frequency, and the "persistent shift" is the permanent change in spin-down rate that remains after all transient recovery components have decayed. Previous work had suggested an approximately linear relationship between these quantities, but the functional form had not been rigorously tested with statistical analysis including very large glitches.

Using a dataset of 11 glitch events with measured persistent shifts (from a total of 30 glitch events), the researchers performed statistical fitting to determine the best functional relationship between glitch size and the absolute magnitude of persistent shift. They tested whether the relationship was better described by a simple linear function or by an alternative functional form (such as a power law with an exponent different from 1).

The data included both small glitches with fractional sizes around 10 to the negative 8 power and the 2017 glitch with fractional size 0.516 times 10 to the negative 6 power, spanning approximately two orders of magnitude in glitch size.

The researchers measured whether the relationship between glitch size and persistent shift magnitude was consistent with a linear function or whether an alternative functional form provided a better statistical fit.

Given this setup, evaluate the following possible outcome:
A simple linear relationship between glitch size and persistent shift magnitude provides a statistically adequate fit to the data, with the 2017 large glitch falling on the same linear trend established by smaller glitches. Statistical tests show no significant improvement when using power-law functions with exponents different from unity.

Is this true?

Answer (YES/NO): NO